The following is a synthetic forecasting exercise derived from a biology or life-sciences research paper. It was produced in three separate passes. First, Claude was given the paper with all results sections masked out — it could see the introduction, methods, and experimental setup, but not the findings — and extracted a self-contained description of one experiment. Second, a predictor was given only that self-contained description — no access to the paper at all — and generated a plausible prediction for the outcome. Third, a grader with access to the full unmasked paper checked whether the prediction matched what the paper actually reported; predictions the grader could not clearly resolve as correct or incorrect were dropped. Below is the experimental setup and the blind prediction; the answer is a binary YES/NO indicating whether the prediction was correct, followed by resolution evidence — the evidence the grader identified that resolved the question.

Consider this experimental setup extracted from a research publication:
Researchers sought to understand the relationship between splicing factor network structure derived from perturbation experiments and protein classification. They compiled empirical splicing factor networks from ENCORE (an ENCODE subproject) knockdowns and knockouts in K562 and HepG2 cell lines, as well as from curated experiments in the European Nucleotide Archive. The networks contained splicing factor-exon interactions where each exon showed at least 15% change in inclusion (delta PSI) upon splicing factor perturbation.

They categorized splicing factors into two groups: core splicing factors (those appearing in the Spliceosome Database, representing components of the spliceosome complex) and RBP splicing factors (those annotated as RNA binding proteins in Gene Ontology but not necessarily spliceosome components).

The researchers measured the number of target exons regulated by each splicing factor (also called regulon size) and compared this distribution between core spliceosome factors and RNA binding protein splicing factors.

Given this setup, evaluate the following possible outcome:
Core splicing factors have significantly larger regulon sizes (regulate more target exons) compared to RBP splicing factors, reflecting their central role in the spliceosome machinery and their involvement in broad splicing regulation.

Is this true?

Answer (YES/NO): YES